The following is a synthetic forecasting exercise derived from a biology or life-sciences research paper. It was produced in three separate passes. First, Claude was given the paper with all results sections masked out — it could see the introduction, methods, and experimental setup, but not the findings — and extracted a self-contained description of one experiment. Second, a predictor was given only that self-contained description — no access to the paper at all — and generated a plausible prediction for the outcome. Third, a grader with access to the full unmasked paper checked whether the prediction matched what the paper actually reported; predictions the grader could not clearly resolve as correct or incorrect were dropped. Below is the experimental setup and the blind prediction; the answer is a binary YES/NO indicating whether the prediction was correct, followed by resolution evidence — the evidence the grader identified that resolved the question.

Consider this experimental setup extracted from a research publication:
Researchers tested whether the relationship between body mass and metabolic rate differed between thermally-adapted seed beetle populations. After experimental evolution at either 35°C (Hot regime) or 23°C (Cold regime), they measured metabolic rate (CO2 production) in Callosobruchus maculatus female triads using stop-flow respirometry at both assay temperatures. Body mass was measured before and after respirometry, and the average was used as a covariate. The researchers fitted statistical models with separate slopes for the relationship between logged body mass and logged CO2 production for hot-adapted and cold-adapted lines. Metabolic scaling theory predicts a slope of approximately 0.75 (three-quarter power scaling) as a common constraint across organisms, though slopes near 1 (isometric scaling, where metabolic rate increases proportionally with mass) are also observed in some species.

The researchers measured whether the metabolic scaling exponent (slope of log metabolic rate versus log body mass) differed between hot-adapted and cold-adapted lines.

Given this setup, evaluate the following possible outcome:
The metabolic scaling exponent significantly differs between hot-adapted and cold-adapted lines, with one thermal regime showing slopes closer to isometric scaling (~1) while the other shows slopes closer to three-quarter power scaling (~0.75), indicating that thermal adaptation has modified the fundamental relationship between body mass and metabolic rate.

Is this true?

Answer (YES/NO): NO